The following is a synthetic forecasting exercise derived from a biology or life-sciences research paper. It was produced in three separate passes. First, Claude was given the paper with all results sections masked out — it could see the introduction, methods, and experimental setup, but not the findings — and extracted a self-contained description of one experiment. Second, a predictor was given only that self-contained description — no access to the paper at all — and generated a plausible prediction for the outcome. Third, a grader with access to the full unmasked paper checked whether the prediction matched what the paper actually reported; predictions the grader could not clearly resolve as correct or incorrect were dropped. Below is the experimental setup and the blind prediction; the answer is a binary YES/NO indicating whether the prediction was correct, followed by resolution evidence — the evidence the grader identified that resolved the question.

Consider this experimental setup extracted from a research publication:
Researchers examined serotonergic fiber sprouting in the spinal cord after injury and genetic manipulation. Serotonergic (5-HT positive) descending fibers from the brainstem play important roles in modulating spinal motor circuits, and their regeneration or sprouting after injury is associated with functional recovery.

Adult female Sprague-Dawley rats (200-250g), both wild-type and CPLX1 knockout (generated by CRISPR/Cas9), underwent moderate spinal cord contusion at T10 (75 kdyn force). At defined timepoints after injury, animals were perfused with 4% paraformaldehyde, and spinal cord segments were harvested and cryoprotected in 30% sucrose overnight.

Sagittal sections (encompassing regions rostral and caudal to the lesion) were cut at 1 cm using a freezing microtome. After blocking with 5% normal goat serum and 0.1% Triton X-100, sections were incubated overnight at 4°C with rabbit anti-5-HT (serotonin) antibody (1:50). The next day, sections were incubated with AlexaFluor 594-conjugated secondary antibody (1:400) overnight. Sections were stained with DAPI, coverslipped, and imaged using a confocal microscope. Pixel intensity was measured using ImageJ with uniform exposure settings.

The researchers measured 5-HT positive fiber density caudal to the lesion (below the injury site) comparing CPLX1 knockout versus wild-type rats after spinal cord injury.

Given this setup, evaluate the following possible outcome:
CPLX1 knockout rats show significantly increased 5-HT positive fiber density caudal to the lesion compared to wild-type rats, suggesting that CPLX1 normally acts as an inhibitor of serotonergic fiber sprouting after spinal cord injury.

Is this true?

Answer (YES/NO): YES